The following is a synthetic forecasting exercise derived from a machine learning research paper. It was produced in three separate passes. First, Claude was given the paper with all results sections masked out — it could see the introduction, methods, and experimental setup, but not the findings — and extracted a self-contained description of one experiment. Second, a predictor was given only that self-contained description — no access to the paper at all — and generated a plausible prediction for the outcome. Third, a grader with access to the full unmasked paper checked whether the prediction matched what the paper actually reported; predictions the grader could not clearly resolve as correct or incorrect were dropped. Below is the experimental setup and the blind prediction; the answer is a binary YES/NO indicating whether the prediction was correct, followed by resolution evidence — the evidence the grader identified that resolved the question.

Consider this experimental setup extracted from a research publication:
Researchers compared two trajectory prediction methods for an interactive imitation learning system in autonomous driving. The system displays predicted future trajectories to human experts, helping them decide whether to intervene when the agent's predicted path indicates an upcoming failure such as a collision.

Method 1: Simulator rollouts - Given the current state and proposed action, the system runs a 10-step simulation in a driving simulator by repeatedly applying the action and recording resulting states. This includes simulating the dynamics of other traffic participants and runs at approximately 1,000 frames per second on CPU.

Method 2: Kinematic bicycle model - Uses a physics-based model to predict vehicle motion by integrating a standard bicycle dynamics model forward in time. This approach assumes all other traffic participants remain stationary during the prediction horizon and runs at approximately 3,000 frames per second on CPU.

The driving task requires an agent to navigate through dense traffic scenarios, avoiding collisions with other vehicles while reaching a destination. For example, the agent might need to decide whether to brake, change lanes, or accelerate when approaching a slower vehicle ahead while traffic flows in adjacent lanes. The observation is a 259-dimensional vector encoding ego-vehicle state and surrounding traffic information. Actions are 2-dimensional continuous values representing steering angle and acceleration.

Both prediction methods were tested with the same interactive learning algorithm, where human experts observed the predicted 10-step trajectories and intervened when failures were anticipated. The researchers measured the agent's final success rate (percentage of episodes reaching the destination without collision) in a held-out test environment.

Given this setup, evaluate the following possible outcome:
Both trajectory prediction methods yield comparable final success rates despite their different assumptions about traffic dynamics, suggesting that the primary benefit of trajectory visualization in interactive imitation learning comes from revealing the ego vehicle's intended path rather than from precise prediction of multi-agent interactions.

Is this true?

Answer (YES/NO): YES